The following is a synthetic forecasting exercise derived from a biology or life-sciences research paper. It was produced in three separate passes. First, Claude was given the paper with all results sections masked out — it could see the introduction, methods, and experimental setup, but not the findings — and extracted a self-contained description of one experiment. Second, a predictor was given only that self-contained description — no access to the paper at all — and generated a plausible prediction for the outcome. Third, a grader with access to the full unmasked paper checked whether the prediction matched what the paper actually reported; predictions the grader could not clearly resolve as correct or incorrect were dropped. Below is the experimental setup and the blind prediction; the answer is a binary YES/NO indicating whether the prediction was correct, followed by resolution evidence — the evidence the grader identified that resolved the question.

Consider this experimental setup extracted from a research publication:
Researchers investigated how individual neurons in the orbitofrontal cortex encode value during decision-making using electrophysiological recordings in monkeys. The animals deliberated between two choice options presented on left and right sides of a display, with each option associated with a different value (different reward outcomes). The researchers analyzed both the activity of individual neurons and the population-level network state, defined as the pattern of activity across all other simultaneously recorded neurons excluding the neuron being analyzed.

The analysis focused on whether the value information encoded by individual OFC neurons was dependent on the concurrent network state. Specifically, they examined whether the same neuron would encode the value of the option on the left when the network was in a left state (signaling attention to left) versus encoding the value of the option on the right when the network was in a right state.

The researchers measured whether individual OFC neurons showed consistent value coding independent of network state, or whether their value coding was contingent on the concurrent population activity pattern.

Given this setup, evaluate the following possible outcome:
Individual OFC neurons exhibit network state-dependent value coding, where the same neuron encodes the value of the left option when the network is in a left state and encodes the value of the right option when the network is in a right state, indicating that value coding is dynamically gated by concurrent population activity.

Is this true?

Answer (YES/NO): YES